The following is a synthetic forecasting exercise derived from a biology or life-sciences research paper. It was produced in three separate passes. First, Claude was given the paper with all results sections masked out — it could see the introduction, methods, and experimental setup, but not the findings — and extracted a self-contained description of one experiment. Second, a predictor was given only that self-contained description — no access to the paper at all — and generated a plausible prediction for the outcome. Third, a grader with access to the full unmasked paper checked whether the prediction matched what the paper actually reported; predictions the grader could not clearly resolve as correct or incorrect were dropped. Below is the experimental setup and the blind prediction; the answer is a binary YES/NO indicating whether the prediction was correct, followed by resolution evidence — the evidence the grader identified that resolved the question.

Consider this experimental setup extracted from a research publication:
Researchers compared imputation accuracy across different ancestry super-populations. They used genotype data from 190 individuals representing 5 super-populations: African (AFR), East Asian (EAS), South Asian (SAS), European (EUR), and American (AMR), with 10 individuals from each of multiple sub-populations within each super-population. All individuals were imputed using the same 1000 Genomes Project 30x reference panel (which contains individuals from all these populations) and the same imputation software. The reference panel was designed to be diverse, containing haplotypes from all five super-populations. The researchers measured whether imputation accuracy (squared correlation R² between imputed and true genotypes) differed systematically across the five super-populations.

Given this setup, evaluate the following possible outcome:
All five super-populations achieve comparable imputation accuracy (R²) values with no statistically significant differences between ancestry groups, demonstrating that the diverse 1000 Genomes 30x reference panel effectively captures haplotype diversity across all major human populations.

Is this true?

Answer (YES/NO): NO